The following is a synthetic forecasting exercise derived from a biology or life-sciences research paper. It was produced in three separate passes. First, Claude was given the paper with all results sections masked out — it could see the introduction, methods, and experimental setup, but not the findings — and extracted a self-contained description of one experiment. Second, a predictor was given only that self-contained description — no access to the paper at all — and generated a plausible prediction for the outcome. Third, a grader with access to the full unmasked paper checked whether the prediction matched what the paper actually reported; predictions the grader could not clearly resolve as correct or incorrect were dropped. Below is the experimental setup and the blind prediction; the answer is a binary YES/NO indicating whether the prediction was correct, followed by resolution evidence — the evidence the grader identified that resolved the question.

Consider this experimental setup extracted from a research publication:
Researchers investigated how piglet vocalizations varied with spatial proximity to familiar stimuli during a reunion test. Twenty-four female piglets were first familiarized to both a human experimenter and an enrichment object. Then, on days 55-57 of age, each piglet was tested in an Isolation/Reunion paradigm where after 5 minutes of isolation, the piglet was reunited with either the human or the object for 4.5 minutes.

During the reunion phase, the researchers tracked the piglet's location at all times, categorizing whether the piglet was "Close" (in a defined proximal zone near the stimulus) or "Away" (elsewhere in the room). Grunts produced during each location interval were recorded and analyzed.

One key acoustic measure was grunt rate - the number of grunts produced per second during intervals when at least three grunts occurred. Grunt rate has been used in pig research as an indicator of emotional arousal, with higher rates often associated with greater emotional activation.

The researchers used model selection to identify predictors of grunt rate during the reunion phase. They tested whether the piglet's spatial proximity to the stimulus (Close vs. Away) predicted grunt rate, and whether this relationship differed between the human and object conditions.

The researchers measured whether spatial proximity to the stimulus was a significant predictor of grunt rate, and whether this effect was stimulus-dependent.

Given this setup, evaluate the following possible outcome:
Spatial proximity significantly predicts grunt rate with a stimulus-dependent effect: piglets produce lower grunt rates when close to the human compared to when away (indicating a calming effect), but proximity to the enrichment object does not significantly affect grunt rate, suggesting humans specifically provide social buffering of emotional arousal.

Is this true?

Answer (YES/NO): NO